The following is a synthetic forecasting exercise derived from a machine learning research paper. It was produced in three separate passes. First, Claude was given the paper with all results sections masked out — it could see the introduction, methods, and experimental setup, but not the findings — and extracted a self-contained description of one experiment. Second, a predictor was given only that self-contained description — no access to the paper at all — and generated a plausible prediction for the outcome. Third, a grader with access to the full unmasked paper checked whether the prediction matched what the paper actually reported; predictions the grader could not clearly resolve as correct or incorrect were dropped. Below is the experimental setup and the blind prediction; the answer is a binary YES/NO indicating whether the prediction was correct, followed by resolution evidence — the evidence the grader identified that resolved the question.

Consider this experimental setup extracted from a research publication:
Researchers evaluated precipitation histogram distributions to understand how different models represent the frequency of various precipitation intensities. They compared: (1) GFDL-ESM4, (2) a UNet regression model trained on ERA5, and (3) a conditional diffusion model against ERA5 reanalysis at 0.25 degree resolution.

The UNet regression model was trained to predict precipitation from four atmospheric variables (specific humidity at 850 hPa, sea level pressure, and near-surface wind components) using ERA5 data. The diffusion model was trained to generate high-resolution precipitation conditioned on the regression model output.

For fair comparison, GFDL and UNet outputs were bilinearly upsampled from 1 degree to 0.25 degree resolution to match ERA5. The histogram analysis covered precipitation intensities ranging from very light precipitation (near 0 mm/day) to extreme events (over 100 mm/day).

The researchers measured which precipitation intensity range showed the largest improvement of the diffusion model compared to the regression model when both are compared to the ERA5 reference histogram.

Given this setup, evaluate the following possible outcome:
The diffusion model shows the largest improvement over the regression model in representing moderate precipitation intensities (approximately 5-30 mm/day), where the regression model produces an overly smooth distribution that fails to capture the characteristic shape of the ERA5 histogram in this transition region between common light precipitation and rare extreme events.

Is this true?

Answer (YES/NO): NO